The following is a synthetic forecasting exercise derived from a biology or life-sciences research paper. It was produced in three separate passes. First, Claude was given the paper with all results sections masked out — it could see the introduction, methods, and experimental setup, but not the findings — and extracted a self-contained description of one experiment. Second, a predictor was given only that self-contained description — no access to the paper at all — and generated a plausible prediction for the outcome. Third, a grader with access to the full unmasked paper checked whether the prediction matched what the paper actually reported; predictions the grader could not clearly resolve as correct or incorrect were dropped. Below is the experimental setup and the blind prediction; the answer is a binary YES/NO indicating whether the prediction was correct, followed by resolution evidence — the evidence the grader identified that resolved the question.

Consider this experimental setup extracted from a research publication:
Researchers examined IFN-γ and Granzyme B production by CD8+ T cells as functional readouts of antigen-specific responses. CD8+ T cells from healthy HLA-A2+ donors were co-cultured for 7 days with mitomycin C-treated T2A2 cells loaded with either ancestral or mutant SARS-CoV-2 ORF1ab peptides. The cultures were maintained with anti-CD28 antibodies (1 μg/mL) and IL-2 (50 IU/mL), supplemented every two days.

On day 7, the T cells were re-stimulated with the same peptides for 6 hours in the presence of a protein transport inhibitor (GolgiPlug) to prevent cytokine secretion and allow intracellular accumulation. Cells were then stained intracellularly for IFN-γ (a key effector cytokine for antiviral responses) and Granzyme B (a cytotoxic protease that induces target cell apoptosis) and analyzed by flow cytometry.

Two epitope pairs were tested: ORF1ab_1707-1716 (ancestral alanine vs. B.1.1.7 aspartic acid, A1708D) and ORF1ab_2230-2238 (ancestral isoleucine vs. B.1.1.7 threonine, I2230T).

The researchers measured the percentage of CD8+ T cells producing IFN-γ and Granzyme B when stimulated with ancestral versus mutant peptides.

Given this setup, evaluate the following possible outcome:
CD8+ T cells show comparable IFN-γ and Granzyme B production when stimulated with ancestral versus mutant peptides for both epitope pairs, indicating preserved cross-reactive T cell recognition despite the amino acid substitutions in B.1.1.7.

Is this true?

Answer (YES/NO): NO